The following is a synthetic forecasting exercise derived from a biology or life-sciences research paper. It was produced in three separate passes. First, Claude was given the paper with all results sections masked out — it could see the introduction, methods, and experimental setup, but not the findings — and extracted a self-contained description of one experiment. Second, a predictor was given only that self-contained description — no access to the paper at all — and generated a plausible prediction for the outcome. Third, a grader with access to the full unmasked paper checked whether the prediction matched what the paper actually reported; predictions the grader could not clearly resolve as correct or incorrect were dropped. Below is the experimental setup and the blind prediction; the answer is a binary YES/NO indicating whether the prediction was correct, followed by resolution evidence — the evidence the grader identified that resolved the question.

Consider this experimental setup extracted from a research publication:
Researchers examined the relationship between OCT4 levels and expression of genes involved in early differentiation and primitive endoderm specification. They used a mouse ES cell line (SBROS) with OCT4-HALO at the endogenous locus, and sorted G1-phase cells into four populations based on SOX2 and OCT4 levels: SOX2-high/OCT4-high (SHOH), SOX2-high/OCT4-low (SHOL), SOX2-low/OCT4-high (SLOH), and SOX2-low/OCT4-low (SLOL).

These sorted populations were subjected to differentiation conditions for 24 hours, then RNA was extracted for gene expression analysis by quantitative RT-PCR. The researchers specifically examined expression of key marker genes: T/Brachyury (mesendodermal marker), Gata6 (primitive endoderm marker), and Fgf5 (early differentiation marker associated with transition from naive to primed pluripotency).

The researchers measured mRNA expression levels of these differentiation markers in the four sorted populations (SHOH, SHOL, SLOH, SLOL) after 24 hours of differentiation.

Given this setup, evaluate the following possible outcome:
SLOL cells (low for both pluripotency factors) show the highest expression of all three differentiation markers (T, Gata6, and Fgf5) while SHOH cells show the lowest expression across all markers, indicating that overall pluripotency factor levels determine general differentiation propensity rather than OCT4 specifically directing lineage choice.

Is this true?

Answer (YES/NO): NO